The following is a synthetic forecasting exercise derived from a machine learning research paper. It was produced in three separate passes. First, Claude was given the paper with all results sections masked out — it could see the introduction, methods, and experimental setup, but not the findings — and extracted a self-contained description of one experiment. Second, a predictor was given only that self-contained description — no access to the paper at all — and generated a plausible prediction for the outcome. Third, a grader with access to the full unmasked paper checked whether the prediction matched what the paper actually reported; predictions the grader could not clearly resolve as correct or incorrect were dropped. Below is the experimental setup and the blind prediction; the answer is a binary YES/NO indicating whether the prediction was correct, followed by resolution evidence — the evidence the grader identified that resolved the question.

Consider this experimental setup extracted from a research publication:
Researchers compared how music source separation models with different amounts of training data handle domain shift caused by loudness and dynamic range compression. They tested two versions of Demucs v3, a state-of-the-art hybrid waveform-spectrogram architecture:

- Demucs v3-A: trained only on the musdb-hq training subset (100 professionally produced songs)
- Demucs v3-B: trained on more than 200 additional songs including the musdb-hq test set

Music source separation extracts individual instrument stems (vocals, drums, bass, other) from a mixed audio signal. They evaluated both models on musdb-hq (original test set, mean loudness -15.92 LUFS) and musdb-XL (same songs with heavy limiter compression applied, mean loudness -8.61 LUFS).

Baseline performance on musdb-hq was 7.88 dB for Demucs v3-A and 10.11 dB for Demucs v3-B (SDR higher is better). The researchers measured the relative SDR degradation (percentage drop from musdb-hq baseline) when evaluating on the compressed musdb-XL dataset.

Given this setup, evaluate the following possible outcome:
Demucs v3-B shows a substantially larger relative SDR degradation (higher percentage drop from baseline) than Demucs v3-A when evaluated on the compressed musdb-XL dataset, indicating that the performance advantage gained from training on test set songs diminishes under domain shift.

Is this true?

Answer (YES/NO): YES